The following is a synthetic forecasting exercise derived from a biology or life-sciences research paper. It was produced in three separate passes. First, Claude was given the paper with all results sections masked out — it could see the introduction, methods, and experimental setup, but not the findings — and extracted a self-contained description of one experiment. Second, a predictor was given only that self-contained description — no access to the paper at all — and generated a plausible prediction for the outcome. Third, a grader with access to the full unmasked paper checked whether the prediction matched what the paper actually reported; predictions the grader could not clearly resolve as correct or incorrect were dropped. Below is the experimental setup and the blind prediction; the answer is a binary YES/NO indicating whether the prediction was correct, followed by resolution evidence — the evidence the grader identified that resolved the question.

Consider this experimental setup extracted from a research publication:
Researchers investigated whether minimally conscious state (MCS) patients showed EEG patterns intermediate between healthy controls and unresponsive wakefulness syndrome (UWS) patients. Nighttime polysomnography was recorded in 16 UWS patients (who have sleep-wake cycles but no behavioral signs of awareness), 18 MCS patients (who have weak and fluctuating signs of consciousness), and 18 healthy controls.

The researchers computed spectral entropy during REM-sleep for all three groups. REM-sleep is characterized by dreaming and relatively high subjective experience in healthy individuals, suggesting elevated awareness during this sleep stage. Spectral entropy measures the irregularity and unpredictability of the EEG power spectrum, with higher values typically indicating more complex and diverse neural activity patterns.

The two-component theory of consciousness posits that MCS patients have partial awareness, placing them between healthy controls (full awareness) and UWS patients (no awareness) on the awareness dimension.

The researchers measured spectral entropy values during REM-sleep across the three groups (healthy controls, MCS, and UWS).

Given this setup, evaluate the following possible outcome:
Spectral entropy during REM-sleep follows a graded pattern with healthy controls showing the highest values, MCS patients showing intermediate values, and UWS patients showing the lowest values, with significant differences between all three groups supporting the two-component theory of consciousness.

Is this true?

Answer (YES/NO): NO